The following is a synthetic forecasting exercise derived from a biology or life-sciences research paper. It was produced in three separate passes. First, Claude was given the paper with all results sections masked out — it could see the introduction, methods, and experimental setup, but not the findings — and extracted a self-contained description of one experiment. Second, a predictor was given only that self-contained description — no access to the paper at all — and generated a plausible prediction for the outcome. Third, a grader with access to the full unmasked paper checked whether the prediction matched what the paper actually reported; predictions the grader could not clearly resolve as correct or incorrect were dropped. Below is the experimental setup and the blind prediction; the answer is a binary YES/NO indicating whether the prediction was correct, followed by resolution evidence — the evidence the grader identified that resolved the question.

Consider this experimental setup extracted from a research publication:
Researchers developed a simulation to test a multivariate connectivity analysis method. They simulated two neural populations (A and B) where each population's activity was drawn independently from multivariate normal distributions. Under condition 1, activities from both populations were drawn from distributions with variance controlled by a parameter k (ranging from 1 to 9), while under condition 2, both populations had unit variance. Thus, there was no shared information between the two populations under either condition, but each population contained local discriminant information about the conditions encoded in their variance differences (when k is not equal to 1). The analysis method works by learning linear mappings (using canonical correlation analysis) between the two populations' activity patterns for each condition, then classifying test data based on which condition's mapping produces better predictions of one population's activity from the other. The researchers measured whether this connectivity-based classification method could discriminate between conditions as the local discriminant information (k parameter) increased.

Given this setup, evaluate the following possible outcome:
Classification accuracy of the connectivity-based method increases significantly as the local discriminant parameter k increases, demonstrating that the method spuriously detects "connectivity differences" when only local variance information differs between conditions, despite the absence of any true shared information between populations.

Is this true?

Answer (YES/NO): NO